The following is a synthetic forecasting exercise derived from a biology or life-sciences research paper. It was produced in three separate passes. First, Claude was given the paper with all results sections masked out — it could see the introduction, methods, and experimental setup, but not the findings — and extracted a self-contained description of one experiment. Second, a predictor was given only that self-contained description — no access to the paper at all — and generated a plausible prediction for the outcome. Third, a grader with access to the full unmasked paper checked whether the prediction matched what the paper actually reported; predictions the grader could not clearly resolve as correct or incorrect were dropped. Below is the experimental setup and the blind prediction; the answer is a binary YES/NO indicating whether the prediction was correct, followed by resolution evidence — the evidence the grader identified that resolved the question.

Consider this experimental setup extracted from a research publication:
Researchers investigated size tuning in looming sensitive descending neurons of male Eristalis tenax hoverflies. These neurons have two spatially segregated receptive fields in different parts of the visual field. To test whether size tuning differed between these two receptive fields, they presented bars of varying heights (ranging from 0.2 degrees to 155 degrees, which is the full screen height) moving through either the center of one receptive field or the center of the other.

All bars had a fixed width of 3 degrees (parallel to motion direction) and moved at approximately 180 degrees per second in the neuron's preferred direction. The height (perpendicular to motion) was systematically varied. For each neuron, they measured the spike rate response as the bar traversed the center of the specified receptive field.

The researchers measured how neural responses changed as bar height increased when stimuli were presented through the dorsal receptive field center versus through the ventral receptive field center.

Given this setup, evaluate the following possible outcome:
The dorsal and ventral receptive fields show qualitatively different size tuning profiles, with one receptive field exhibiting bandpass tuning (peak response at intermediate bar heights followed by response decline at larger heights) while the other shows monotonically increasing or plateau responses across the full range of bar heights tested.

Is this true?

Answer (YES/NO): NO